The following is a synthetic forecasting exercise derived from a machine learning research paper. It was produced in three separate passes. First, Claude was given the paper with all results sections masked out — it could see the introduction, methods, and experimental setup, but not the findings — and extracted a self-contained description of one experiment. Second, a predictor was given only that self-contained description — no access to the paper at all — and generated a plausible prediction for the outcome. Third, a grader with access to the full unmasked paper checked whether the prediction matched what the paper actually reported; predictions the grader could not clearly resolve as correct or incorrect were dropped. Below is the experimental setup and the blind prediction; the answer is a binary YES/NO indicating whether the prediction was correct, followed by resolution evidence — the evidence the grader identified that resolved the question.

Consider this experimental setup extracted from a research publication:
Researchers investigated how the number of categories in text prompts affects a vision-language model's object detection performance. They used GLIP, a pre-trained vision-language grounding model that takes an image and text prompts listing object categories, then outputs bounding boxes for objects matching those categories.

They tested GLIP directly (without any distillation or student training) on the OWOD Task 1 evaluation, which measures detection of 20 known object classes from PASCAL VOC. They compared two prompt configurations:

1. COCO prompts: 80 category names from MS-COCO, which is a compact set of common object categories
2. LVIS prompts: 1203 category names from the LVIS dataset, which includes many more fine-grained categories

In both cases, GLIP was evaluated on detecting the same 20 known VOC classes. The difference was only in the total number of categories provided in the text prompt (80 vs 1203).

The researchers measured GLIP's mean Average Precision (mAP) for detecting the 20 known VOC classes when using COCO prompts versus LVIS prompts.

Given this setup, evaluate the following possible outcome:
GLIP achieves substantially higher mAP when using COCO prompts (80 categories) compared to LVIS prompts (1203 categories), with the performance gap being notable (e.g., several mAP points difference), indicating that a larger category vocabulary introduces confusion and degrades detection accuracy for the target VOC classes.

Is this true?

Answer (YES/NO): YES